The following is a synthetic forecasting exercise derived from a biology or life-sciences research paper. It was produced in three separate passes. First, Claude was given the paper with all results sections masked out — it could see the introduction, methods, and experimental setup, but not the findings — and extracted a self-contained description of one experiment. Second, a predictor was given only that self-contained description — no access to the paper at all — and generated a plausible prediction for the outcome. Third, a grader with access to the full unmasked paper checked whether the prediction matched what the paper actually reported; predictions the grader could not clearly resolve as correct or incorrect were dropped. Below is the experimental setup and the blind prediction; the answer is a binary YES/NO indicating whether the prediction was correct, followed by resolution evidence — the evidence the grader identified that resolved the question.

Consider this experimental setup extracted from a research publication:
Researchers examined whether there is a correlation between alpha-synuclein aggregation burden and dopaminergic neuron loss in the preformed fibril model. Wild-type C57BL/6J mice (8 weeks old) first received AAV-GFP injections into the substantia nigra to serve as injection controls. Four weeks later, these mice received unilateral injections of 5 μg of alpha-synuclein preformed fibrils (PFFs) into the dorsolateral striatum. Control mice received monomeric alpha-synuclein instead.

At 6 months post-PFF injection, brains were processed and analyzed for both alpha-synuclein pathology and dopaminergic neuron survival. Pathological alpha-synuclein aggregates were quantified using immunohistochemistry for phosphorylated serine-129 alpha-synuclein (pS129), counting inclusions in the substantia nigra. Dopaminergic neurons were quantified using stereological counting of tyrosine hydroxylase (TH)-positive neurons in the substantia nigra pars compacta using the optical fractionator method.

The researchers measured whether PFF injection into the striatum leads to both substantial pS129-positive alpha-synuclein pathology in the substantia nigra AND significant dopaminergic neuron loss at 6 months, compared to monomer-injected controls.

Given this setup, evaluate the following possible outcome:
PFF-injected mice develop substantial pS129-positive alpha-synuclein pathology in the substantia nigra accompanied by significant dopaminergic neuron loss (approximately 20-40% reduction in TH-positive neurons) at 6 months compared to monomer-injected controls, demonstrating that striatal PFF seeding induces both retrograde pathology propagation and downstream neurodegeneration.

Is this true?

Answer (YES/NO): YES